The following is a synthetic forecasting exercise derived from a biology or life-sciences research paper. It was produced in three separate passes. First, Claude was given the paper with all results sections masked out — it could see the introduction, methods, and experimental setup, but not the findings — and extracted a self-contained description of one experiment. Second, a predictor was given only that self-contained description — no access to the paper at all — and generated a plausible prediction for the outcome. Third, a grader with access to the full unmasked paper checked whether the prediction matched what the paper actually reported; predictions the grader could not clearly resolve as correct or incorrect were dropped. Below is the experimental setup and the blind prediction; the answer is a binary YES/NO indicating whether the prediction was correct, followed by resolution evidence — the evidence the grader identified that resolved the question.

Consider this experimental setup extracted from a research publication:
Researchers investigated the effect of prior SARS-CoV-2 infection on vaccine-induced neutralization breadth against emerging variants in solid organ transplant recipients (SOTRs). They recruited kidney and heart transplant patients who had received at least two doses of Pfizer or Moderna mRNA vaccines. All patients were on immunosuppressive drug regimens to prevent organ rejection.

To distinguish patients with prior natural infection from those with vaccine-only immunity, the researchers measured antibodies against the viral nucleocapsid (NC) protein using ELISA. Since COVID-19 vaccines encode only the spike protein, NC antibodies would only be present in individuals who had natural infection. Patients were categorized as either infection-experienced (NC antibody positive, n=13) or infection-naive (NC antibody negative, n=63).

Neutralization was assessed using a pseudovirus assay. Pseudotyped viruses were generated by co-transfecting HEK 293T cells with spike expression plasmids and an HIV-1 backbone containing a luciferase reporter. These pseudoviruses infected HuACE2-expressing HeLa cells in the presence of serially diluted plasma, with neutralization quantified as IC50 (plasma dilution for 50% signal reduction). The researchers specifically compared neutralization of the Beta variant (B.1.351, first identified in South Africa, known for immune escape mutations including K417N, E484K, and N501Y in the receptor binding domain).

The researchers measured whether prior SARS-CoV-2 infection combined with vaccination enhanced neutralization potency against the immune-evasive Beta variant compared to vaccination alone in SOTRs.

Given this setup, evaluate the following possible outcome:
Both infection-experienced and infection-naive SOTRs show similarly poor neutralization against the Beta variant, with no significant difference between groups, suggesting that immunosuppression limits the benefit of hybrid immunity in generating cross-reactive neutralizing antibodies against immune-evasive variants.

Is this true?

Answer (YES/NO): NO